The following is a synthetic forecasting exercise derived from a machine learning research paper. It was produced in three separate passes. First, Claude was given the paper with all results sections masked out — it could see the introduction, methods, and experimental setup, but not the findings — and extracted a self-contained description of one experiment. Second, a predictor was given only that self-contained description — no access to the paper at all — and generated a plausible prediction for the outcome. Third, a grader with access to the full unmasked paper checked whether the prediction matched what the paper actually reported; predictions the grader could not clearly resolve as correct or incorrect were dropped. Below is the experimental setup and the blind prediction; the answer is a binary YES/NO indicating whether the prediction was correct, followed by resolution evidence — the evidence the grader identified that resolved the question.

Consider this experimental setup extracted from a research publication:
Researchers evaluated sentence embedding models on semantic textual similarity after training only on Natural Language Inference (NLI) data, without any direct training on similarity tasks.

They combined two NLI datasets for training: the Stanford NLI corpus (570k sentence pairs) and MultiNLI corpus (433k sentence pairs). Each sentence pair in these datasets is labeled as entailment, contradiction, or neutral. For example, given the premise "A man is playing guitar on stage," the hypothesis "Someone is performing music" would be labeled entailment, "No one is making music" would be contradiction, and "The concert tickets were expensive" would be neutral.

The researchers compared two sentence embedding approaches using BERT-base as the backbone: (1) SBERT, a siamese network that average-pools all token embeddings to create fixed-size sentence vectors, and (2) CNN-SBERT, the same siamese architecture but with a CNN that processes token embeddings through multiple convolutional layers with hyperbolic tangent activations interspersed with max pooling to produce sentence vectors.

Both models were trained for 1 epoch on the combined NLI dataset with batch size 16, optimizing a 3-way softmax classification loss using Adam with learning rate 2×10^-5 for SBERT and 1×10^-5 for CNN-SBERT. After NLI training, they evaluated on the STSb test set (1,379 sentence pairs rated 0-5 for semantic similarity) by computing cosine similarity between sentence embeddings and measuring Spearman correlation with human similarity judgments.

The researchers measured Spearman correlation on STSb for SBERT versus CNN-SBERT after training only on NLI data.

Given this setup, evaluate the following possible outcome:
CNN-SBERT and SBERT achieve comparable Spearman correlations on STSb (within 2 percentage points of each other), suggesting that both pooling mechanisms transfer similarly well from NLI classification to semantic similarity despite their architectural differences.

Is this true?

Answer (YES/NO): YES